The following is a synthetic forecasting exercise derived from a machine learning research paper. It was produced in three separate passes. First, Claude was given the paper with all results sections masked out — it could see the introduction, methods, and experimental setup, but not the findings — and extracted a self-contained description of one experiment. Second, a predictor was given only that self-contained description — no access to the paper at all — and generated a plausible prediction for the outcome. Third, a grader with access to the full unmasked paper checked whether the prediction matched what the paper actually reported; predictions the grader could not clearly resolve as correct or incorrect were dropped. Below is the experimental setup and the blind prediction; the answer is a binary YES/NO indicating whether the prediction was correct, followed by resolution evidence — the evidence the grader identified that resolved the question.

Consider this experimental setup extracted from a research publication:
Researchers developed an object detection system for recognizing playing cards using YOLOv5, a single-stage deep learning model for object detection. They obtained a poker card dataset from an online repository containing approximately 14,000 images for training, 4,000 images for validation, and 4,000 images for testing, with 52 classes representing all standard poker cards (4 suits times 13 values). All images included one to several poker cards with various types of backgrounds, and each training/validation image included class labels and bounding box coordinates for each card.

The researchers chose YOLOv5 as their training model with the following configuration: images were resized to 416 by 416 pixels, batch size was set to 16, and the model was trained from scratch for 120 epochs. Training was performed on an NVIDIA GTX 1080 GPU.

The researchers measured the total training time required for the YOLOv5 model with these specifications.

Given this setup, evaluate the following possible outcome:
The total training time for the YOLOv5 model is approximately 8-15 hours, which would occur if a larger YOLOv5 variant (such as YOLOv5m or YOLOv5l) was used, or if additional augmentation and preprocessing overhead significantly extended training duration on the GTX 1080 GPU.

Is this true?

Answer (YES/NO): NO